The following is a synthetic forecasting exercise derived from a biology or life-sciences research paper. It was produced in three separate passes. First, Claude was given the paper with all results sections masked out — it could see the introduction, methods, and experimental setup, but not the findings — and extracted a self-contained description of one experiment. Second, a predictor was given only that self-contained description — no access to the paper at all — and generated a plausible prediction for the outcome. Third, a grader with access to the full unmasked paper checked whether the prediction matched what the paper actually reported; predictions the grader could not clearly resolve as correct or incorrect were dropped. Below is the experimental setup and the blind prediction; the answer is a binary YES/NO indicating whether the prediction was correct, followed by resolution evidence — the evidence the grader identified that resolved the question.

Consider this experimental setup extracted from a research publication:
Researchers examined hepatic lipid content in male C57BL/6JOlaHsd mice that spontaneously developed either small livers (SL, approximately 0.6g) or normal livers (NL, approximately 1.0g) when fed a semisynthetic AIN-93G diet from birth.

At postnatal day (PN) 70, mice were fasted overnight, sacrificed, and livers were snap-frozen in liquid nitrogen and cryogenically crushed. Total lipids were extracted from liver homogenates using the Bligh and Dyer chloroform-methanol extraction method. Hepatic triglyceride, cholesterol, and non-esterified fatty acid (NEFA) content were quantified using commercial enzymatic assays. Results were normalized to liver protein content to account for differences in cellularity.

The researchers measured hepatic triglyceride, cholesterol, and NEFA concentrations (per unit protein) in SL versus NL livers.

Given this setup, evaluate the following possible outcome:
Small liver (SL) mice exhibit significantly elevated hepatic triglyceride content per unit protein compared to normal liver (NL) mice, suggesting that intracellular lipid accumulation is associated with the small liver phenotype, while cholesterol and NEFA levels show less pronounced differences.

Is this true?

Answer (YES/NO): NO